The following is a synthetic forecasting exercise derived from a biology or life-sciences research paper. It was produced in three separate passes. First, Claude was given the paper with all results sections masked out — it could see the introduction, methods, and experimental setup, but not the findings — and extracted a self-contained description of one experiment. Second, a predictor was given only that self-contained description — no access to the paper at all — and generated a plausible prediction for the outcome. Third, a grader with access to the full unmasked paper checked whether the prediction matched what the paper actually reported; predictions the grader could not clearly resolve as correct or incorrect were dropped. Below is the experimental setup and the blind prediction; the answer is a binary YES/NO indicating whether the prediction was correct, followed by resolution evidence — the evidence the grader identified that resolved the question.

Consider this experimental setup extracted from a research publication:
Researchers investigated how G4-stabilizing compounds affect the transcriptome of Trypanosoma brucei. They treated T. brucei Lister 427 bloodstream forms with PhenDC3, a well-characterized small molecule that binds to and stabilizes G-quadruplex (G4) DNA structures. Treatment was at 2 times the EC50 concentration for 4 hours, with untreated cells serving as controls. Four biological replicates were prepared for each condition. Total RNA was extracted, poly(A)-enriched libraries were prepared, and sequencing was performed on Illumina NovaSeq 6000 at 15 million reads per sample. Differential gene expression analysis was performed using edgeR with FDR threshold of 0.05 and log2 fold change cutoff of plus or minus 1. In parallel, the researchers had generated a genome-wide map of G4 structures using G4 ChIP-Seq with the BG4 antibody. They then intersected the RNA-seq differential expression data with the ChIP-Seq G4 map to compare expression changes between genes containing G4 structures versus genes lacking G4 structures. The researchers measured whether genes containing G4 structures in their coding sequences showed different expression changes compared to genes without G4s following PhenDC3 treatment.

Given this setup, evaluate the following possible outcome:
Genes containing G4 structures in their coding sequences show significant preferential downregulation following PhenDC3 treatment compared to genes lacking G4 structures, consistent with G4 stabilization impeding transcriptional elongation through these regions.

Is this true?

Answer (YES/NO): NO